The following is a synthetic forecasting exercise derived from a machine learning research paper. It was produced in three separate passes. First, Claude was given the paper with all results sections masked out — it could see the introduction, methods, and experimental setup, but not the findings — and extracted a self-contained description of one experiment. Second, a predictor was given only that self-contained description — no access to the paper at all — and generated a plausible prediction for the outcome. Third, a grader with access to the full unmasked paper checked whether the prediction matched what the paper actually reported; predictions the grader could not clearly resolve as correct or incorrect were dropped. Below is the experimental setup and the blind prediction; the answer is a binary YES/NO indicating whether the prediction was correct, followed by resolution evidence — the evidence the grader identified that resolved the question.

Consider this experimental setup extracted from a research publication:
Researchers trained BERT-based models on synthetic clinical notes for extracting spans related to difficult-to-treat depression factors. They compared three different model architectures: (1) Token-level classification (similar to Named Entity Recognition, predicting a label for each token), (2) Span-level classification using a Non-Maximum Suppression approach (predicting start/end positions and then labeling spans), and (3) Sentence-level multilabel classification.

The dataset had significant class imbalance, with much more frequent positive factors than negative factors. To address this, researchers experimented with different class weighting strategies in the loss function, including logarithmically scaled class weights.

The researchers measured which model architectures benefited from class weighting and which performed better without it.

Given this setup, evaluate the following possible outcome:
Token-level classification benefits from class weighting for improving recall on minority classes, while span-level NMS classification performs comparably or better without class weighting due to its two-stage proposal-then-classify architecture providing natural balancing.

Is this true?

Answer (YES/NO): NO